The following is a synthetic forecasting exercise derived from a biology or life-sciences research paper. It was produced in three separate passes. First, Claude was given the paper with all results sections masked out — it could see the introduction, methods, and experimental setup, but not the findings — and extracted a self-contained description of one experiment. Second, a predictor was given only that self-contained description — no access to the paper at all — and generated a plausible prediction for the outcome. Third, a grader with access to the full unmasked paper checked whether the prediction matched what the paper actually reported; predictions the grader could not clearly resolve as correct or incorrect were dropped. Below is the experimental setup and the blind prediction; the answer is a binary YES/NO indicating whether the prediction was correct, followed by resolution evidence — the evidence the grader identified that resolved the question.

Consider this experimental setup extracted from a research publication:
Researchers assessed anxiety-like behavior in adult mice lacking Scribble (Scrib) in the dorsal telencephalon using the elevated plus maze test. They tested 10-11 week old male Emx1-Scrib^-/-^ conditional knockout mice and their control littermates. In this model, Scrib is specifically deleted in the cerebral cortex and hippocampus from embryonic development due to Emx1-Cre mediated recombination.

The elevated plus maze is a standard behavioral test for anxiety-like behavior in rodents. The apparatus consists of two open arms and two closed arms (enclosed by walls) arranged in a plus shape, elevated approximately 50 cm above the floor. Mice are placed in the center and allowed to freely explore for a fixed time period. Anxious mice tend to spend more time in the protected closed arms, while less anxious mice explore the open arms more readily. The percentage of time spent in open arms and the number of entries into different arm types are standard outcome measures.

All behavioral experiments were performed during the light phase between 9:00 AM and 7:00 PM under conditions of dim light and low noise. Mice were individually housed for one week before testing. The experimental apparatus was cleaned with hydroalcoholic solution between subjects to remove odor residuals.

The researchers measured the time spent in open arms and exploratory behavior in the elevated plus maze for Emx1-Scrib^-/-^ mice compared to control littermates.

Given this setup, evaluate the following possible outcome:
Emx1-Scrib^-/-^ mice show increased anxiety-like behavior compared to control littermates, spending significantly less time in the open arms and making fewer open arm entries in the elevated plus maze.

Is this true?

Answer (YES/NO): NO